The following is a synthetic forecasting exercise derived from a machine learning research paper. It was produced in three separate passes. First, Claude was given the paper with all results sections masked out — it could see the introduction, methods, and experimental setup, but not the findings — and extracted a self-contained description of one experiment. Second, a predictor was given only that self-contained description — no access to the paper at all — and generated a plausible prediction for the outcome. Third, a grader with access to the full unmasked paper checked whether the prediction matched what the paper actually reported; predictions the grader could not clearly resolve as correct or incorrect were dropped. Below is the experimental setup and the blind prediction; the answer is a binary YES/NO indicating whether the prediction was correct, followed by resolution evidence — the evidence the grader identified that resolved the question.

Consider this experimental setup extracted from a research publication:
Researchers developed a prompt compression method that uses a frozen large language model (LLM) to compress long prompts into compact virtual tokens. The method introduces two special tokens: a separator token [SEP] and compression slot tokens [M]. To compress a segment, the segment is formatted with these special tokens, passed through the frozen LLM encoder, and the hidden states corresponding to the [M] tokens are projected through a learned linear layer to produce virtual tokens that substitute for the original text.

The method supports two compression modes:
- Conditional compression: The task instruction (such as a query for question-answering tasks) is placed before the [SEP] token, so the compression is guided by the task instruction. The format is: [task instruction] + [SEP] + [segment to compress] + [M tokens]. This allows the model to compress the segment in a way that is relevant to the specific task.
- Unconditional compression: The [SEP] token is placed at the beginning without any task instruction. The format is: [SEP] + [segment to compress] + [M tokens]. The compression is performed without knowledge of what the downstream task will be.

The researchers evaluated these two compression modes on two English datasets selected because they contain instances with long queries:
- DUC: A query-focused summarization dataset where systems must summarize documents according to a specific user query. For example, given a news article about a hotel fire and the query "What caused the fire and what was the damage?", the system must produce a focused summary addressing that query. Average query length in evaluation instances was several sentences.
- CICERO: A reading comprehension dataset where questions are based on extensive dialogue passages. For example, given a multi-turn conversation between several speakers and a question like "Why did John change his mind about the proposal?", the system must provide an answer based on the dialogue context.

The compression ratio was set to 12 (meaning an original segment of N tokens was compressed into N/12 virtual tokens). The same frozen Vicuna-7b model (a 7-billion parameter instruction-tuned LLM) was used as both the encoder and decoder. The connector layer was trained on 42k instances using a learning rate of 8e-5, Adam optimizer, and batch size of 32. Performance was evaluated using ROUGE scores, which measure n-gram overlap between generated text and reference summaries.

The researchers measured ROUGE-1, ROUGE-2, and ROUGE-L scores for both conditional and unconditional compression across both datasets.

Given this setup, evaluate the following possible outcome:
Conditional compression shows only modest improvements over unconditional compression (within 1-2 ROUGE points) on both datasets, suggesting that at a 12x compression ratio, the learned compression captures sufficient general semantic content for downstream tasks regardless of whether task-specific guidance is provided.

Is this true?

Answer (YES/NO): NO